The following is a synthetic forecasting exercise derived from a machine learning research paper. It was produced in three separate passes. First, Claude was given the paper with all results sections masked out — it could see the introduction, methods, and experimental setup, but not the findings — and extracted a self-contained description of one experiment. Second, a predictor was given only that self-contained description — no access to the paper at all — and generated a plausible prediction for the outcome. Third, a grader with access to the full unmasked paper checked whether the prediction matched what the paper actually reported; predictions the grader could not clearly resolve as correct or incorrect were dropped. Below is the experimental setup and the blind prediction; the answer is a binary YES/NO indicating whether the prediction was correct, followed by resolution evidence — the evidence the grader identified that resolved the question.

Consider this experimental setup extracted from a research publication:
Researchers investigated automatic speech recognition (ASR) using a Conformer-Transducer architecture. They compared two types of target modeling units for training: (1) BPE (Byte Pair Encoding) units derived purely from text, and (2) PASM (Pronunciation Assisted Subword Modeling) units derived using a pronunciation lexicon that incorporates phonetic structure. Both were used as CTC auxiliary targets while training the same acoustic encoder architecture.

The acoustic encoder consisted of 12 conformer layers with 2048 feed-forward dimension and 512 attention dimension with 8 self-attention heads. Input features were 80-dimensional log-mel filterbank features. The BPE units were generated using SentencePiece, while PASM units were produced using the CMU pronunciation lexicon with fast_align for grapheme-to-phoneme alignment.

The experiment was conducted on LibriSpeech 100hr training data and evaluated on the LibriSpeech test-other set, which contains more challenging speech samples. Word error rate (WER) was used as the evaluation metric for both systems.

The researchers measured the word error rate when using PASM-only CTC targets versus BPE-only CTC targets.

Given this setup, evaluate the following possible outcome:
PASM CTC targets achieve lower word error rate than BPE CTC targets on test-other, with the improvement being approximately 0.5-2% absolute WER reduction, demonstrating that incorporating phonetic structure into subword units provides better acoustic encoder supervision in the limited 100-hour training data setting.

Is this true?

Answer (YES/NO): NO